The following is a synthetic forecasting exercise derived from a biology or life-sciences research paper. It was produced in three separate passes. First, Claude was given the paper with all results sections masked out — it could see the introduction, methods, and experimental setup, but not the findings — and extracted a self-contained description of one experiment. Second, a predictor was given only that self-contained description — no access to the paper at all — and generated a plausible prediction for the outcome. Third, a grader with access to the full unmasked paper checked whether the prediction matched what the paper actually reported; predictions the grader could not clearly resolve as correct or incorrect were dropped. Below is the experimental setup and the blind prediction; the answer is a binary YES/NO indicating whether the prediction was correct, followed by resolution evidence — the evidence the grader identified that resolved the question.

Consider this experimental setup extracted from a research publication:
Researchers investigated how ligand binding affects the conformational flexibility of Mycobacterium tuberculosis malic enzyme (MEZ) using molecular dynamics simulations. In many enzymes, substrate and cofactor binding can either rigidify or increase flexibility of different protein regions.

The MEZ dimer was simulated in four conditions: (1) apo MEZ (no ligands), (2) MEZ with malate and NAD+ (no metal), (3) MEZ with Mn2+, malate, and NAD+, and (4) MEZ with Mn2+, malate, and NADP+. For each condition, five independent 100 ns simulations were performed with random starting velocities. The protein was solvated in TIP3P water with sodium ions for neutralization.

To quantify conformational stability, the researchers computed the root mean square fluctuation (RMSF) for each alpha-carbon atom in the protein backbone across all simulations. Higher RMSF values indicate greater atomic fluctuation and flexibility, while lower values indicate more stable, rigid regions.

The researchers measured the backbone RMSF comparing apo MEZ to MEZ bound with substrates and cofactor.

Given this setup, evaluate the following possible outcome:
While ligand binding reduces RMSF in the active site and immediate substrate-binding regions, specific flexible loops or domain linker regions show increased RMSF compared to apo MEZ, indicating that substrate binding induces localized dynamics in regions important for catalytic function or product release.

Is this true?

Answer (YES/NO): NO